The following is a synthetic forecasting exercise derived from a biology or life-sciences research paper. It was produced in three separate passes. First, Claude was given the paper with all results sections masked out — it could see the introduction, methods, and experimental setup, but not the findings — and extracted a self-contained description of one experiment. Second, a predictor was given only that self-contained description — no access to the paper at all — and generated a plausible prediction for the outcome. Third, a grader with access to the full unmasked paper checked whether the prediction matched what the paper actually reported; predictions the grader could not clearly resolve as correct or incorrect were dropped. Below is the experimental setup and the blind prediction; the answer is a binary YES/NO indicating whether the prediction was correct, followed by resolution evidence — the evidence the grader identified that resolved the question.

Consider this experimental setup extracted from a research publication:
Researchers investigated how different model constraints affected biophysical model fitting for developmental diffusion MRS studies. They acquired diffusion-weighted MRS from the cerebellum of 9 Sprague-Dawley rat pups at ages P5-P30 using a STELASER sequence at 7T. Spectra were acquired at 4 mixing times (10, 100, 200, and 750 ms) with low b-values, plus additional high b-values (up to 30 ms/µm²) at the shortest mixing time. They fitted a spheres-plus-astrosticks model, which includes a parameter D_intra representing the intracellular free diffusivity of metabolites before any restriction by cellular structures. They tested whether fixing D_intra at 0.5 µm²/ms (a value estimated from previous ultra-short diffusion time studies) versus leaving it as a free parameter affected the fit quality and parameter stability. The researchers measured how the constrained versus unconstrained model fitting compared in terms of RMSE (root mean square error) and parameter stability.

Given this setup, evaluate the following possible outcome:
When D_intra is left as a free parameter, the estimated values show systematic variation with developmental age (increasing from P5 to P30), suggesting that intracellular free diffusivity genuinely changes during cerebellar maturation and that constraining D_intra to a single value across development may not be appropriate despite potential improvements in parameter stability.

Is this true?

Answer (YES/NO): NO